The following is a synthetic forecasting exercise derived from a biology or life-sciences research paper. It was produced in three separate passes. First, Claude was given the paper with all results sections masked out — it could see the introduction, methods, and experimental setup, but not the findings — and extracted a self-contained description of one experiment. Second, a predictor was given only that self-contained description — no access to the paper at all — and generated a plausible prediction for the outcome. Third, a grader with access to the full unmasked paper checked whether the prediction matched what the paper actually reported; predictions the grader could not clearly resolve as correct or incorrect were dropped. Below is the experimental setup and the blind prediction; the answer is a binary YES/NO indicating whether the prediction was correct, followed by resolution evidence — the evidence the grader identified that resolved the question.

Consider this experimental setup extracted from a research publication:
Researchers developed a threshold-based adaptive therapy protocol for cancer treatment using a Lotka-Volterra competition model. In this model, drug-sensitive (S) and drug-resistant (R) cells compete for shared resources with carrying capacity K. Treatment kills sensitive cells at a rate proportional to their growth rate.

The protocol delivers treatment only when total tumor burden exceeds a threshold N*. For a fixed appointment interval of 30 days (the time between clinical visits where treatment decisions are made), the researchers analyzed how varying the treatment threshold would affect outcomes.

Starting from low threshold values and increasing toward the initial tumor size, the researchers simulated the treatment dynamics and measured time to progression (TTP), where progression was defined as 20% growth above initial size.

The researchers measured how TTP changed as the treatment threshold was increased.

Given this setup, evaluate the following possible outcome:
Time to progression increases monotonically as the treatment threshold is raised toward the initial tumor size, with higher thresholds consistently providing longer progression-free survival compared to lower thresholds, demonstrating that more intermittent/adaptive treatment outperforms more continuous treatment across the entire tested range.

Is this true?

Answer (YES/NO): NO